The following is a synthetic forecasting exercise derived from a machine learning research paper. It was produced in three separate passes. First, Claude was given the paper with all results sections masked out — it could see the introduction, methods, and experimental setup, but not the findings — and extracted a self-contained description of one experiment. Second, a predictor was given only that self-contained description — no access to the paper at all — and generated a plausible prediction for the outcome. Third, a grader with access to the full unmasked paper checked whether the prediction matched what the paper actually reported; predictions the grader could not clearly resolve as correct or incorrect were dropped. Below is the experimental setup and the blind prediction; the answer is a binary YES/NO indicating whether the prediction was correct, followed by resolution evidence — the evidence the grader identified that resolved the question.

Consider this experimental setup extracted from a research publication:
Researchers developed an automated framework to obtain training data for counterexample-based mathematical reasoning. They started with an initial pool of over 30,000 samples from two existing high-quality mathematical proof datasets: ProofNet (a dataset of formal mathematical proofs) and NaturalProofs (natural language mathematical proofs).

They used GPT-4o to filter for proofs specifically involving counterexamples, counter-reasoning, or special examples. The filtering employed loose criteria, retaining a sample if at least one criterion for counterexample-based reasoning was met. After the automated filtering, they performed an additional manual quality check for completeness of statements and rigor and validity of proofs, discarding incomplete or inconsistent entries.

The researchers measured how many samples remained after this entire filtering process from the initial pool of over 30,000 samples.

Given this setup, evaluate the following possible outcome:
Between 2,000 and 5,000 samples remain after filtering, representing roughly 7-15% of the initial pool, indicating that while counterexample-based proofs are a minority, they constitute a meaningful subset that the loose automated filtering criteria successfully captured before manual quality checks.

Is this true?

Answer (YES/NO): NO